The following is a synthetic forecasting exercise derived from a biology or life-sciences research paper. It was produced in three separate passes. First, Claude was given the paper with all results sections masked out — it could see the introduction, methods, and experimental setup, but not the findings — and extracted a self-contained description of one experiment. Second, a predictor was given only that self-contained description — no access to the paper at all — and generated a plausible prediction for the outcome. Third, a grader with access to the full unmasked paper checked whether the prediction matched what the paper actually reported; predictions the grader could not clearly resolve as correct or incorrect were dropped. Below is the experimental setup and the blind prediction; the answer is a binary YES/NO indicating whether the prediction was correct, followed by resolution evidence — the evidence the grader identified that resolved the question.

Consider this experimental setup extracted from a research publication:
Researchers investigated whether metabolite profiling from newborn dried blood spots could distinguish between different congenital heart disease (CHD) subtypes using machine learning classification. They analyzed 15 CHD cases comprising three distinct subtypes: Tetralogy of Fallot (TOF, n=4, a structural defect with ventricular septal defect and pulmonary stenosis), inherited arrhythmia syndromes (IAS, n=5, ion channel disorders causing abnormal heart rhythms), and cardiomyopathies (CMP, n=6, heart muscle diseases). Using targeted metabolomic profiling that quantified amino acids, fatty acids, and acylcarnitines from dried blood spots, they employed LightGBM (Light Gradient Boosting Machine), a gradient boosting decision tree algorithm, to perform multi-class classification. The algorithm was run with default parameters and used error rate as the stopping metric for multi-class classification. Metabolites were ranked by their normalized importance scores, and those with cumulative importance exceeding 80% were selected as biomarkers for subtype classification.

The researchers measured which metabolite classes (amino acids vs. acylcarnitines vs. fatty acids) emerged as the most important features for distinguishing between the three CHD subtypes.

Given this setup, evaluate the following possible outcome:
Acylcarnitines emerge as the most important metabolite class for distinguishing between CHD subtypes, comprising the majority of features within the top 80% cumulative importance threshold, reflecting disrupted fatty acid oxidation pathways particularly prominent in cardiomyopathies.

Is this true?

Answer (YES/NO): NO